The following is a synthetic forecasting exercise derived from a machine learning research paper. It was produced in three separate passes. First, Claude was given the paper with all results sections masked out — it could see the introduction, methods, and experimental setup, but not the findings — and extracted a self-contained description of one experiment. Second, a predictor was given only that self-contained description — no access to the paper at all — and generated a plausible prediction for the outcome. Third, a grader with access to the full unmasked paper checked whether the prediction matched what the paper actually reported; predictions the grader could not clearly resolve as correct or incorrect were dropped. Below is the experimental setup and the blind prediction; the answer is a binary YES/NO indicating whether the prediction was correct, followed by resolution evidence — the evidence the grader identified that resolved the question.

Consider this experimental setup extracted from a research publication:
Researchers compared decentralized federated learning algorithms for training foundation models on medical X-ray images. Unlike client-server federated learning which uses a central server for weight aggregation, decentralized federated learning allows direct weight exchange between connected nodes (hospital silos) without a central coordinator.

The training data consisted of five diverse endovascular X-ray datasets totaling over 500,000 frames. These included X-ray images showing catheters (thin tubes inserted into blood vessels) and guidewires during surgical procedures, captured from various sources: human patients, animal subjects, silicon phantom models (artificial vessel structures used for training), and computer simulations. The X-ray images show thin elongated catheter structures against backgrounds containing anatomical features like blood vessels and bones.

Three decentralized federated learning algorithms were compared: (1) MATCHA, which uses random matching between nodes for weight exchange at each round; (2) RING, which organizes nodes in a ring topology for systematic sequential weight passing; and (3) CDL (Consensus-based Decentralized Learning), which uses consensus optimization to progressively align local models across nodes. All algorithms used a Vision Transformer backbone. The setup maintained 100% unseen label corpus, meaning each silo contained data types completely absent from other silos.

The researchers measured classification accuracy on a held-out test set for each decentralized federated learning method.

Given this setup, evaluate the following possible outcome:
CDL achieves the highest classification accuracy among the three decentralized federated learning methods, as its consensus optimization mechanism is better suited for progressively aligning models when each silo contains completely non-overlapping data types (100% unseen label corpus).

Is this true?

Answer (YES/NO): YES